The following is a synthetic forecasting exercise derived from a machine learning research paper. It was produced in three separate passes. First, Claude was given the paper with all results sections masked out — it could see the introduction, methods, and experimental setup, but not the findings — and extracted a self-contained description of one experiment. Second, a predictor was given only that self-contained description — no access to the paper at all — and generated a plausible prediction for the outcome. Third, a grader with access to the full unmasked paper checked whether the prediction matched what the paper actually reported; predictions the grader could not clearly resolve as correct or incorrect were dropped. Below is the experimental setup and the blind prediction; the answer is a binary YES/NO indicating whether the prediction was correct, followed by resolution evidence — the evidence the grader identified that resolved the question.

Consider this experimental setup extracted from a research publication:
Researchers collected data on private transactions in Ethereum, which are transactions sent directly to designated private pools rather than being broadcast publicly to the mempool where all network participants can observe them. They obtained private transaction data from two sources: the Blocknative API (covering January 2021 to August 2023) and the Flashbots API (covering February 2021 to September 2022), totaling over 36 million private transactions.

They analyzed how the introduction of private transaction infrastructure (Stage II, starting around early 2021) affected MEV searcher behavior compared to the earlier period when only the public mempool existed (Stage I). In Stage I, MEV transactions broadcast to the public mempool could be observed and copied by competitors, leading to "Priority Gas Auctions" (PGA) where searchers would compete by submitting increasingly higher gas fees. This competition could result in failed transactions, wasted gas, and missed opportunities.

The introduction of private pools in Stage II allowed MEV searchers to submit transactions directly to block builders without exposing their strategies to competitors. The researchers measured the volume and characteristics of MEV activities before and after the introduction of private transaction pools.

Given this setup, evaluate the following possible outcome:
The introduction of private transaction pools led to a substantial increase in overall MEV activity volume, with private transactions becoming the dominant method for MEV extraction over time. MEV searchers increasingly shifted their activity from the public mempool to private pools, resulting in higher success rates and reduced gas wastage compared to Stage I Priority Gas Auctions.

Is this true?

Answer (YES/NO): NO